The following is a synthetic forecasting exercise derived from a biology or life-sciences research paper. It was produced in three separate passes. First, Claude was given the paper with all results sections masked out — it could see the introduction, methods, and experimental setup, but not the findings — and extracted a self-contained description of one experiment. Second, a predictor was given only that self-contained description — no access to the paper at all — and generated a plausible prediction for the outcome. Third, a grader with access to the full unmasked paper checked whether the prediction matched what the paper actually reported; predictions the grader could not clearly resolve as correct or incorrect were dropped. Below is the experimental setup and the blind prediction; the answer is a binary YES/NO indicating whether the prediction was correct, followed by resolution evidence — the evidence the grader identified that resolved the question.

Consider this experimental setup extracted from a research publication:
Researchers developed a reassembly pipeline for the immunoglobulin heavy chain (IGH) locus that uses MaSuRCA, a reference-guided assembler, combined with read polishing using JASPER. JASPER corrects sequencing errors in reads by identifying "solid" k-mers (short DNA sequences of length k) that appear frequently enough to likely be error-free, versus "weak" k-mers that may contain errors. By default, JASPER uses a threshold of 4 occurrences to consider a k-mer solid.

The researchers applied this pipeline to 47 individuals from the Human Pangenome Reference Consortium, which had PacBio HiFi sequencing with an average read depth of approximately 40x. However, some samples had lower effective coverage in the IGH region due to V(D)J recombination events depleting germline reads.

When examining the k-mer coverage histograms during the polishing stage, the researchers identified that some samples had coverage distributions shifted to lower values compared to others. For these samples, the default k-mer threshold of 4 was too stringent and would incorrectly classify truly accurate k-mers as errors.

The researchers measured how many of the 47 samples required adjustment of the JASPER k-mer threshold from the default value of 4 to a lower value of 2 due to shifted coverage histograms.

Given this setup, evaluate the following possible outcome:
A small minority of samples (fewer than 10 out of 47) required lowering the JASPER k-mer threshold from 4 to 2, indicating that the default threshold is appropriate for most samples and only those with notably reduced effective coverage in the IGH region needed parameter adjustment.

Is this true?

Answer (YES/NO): YES